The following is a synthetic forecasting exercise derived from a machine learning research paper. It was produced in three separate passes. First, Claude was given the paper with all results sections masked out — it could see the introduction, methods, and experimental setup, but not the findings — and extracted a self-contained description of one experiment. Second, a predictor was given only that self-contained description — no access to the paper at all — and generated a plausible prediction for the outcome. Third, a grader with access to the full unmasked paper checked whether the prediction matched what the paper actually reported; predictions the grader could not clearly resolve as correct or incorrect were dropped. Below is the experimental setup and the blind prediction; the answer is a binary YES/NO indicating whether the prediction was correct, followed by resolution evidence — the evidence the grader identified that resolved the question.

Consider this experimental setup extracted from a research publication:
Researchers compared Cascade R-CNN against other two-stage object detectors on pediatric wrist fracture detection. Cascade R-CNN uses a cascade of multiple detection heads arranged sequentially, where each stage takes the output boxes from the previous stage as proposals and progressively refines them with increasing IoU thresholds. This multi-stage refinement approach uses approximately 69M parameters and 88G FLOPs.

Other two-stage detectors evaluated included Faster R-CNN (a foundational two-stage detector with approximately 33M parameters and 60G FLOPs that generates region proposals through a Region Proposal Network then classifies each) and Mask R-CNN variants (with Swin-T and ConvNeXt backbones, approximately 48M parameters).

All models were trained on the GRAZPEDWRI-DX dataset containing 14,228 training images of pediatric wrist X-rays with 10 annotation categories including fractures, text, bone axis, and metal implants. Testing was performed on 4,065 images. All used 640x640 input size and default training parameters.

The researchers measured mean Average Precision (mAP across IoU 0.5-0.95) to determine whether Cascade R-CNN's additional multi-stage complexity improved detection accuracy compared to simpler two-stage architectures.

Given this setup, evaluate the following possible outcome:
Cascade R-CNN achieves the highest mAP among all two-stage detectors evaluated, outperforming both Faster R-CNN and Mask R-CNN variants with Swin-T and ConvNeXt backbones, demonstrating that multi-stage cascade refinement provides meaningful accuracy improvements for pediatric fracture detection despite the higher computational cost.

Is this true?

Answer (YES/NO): NO